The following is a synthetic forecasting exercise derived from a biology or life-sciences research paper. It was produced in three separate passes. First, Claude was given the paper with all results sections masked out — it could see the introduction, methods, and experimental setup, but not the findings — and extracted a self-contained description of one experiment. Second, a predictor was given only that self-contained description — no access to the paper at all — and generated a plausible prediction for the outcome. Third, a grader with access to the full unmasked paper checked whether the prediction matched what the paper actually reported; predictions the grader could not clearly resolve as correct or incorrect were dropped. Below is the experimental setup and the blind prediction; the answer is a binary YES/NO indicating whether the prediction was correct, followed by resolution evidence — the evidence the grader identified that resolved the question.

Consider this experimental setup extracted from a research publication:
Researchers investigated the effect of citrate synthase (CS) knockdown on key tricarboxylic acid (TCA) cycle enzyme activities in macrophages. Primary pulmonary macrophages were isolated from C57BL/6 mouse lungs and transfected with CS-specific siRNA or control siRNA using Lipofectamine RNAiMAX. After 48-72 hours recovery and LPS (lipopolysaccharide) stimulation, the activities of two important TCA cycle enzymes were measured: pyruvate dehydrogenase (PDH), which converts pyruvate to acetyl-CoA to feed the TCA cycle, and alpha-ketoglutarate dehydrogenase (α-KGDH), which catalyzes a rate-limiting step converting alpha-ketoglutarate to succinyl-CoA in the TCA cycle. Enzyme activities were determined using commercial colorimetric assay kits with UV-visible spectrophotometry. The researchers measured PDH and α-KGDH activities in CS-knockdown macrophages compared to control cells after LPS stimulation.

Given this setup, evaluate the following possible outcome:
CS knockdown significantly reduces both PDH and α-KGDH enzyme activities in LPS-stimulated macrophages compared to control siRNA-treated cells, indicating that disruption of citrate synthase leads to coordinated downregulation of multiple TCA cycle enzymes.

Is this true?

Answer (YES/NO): YES